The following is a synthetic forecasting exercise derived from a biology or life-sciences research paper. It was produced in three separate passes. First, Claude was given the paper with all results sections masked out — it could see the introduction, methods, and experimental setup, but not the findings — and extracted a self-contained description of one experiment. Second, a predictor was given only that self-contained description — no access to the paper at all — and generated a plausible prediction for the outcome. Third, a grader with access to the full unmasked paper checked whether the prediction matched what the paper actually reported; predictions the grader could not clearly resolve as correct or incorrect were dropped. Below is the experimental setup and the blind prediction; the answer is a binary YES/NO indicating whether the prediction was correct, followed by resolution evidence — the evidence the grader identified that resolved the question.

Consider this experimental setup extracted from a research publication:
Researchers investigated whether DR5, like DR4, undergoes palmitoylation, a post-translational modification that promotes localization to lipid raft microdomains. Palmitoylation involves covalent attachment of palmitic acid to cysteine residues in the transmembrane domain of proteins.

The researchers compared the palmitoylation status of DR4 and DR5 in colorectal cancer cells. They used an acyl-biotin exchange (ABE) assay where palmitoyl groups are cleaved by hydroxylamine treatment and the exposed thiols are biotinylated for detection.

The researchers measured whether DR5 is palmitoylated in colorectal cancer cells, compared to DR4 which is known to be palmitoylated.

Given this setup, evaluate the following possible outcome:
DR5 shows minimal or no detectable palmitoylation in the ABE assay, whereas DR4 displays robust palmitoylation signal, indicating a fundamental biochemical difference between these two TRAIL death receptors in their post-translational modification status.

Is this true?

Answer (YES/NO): YES